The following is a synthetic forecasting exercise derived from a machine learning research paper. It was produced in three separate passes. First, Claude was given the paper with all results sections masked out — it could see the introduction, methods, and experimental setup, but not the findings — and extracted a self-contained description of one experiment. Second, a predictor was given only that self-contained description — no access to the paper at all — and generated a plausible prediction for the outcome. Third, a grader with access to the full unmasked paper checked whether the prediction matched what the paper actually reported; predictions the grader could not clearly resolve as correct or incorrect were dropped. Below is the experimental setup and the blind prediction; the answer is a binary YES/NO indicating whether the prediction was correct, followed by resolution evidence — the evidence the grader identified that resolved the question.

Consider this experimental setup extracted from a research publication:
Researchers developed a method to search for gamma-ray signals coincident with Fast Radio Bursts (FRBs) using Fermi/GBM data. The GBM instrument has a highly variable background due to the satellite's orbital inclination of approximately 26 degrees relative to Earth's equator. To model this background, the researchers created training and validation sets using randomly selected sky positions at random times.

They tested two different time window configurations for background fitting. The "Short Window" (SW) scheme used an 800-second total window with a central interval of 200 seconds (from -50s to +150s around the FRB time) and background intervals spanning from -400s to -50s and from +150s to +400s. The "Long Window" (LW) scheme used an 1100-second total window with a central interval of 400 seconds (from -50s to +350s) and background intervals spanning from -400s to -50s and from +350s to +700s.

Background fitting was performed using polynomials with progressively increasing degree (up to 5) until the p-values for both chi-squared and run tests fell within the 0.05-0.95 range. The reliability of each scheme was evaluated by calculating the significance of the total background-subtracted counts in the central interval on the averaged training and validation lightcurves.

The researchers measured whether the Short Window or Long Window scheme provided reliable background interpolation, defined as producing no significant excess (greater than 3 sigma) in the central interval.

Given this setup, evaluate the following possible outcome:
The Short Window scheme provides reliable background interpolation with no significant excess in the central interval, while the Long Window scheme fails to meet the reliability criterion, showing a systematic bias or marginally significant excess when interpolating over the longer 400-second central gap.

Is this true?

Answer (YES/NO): NO